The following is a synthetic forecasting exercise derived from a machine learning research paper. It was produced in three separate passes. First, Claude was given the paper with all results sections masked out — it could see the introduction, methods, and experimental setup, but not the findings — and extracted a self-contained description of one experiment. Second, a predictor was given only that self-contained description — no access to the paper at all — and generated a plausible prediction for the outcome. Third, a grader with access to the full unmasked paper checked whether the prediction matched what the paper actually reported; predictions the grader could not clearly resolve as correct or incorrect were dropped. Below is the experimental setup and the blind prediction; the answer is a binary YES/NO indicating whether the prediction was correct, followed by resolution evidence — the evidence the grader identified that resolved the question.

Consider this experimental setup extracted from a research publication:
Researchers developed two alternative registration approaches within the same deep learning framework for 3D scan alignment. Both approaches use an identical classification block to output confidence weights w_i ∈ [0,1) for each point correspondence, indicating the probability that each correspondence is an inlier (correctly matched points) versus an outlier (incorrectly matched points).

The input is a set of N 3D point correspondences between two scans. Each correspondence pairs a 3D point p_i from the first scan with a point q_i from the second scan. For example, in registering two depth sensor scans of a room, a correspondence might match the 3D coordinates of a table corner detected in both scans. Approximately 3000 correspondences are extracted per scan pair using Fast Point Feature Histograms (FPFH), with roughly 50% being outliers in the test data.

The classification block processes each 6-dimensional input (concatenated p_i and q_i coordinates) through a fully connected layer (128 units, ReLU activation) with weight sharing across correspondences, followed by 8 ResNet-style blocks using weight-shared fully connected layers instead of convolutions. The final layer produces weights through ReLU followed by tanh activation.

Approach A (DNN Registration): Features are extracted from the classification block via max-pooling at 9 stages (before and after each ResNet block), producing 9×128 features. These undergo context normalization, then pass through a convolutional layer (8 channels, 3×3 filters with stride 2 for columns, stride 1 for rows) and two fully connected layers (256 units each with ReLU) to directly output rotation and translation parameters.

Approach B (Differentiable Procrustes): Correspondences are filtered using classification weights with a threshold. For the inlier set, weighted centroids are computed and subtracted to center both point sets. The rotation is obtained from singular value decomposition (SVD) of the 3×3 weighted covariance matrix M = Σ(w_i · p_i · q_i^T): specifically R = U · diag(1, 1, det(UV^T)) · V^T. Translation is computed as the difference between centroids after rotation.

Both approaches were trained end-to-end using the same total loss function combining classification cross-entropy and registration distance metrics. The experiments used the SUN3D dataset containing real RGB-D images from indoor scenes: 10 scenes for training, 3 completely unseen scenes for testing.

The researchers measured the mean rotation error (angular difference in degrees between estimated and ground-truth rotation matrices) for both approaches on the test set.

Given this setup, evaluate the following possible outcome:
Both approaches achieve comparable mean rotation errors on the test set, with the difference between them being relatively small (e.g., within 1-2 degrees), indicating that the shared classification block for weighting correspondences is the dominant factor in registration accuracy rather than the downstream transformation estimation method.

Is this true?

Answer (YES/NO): NO